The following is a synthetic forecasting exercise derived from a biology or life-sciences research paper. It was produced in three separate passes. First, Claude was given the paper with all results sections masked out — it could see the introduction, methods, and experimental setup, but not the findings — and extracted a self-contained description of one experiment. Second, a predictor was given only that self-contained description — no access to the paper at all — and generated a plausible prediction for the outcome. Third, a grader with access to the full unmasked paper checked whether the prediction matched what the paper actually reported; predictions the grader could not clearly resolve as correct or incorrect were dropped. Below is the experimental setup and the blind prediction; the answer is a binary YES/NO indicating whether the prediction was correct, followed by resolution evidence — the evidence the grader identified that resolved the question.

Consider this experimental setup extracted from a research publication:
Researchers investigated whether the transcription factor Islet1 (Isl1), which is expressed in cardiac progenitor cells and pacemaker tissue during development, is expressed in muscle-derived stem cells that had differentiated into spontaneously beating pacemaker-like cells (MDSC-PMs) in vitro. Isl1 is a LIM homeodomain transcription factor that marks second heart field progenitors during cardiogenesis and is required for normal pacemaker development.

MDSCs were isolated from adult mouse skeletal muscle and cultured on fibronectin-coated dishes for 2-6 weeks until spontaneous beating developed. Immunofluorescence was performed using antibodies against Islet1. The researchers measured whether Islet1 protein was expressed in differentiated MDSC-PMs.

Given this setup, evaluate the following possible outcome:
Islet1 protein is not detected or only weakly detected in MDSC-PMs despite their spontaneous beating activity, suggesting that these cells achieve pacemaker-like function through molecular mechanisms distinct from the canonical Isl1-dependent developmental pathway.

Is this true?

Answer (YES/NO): NO